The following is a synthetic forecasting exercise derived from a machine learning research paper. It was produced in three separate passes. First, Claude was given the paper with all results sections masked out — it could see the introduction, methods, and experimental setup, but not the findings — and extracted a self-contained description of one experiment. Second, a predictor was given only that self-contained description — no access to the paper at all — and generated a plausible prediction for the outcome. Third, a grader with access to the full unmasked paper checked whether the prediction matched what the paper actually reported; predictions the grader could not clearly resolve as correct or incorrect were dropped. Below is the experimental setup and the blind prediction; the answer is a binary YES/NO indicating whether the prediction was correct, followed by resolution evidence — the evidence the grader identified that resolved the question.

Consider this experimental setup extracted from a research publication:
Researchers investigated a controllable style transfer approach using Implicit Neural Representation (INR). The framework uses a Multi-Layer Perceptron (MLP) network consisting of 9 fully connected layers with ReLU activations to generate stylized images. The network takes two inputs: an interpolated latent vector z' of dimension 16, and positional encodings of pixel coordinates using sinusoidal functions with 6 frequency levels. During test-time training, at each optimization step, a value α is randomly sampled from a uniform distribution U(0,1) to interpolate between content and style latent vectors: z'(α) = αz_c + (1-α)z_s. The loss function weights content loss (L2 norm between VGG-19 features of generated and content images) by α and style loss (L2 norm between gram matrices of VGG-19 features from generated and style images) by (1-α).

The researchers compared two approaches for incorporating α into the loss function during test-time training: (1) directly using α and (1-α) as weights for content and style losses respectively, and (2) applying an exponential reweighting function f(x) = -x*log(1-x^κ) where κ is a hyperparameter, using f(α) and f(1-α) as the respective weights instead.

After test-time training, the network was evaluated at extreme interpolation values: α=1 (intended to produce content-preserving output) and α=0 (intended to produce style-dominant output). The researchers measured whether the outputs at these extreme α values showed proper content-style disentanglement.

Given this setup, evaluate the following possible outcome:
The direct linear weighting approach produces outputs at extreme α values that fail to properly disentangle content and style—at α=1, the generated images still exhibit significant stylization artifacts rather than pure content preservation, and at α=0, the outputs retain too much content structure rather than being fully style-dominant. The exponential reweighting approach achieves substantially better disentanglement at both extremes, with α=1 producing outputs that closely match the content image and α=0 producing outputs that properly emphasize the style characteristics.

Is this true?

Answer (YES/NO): NO